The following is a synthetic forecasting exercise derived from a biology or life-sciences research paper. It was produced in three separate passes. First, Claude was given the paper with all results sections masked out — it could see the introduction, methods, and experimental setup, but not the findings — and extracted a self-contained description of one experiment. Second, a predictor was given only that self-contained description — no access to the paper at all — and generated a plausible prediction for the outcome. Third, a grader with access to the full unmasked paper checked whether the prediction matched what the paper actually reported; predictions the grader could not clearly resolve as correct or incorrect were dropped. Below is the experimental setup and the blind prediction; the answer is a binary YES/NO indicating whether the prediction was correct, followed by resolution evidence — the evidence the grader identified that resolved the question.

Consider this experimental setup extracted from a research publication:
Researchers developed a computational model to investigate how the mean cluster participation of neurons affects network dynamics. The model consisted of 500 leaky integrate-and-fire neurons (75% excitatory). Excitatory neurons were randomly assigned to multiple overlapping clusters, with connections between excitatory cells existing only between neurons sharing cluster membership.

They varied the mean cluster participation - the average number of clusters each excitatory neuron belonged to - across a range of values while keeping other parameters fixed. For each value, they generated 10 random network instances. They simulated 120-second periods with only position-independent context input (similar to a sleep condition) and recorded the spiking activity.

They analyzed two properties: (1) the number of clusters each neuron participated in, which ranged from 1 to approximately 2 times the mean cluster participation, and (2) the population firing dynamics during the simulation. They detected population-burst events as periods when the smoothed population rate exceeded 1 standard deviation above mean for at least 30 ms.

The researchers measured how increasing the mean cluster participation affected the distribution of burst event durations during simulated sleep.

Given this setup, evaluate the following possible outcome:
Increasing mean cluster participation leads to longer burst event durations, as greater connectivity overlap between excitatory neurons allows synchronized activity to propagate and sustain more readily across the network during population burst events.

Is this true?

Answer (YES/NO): NO